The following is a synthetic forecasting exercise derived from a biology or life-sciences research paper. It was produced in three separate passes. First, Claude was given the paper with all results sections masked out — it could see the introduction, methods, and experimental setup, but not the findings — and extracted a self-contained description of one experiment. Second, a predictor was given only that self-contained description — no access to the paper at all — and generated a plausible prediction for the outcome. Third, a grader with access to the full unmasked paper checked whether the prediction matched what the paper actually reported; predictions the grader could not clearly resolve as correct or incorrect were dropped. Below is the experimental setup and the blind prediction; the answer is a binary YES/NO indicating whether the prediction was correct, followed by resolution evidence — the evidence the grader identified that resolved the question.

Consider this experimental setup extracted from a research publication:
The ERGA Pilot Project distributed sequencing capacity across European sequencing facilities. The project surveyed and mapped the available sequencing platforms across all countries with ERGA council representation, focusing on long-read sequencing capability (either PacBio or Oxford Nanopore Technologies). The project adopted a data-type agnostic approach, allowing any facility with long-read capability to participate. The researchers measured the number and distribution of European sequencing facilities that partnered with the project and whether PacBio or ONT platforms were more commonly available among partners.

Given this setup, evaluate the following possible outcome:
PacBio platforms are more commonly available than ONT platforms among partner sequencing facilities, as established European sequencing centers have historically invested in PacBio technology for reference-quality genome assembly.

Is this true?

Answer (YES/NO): YES